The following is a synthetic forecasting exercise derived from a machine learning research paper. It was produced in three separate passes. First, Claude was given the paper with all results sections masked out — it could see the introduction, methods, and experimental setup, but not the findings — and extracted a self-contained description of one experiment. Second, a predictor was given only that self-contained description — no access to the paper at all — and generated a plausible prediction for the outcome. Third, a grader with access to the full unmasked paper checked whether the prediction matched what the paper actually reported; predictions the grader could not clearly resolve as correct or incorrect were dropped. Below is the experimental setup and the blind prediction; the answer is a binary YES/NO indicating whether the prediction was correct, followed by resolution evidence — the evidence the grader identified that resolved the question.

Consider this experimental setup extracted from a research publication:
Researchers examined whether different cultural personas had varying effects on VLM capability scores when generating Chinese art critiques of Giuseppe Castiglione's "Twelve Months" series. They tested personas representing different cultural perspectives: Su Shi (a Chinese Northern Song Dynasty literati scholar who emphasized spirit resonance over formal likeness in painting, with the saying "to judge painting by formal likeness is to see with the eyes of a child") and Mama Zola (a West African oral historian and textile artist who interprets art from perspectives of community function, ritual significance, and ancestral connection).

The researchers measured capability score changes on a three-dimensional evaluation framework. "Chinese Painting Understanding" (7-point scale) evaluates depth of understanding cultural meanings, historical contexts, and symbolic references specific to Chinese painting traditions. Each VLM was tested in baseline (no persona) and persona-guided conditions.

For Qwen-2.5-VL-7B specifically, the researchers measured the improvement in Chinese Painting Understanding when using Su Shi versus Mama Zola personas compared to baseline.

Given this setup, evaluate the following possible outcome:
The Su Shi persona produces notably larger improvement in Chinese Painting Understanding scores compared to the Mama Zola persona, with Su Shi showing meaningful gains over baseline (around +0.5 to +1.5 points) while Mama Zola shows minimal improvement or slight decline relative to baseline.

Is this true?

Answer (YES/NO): NO